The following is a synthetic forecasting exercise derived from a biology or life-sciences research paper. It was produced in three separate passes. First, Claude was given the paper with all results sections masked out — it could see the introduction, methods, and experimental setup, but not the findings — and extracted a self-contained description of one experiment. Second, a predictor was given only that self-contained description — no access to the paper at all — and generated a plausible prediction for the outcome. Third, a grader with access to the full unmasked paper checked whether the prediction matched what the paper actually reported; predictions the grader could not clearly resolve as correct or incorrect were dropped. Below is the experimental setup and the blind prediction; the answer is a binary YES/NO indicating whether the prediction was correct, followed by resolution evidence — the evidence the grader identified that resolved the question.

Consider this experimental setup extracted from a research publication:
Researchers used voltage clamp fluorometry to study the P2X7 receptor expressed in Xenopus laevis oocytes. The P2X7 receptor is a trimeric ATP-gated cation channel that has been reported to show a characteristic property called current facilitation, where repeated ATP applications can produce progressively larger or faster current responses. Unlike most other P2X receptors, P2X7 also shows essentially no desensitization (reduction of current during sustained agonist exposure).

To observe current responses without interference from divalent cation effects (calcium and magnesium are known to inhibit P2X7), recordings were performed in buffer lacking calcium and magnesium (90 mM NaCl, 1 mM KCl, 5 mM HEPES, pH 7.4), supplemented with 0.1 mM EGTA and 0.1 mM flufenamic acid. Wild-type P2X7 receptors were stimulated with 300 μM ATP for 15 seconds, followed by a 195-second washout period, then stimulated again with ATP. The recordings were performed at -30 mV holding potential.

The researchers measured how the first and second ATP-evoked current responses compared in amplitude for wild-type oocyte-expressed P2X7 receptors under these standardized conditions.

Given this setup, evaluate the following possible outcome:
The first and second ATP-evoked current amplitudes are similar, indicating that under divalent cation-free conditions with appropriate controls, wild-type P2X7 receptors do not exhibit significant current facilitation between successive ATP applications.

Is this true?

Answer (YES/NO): NO